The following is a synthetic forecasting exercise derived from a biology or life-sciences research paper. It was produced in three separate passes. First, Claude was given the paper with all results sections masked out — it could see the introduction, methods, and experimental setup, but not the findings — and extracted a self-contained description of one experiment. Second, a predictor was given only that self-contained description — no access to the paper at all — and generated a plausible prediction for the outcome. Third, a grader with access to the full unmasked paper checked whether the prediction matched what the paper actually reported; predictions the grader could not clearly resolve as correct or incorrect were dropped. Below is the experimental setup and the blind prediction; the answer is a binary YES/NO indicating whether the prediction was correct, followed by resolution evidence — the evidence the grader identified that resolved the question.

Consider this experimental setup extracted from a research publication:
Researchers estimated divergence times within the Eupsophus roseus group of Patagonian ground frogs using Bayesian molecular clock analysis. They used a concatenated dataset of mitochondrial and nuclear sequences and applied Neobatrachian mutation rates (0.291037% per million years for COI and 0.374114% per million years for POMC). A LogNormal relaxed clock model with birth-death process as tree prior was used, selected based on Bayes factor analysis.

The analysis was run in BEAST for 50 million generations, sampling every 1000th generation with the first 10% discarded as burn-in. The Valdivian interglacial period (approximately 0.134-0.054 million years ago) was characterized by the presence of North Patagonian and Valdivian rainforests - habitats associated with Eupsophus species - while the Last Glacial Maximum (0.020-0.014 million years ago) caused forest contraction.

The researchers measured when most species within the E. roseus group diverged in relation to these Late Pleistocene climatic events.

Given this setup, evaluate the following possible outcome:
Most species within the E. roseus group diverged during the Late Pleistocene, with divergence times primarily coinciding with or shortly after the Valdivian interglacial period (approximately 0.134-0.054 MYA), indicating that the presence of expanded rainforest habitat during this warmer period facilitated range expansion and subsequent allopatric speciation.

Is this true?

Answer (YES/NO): YES